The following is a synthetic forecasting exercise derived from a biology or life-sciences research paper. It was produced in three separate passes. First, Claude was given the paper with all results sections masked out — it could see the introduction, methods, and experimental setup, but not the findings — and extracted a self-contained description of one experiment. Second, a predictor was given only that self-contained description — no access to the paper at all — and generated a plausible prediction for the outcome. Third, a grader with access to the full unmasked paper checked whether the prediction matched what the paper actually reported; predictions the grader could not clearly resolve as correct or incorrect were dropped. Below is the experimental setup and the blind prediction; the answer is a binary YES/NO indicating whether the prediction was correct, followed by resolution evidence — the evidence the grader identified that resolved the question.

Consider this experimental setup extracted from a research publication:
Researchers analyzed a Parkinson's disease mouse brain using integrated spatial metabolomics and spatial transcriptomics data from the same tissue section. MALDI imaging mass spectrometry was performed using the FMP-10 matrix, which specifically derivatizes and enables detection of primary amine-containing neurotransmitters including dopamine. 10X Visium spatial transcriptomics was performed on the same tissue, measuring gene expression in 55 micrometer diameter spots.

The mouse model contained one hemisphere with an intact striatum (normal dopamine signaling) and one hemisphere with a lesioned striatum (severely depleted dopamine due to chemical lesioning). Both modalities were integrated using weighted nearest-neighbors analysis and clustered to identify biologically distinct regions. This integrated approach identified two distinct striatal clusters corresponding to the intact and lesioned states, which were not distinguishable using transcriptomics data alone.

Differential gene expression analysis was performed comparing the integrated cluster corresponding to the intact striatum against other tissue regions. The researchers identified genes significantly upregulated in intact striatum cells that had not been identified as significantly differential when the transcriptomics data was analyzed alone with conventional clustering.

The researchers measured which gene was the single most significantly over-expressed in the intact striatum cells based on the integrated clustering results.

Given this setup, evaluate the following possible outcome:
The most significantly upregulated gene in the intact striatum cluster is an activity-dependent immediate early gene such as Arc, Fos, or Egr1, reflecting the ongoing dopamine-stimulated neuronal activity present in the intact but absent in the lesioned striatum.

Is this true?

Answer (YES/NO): NO